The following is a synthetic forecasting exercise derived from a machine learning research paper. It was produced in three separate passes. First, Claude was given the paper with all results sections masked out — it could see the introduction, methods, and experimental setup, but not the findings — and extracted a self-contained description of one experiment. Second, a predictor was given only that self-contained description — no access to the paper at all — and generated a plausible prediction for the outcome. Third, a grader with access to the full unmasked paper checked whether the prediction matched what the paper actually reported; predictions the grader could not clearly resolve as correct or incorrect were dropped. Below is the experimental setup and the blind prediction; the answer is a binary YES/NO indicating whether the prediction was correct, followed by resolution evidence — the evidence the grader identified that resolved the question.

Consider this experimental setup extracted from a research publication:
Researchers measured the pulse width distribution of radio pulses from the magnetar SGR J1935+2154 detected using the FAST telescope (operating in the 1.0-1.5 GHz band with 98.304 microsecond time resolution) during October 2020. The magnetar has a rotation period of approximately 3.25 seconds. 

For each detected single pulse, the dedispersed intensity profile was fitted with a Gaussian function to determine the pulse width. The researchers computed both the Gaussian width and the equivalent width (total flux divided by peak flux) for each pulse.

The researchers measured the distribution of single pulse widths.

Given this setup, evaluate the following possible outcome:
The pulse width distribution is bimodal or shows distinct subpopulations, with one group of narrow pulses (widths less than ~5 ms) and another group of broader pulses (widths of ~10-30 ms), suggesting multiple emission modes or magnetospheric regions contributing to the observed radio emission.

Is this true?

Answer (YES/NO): NO